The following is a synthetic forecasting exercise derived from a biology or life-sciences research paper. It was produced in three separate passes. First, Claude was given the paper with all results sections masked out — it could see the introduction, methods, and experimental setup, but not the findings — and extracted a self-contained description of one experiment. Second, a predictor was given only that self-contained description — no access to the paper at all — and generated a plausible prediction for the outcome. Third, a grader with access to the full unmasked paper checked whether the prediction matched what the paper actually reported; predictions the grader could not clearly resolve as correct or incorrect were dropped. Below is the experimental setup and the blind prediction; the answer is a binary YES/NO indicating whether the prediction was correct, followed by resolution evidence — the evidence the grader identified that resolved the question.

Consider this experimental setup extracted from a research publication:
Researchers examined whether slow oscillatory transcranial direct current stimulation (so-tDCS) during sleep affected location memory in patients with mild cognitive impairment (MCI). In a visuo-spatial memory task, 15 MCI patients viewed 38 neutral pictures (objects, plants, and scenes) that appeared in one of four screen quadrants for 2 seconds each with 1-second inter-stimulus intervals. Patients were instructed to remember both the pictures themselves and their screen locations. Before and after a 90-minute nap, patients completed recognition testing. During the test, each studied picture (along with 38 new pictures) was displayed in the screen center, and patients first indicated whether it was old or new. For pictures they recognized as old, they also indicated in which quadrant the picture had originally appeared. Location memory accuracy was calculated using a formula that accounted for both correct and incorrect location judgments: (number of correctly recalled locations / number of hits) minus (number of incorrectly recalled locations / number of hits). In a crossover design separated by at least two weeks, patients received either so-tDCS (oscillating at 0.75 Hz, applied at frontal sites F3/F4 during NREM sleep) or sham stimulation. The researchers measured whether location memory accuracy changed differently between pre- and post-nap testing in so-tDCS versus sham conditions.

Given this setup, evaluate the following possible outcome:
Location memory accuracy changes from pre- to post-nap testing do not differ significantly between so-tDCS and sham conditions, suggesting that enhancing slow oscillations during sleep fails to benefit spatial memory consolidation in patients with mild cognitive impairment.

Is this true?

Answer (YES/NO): YES